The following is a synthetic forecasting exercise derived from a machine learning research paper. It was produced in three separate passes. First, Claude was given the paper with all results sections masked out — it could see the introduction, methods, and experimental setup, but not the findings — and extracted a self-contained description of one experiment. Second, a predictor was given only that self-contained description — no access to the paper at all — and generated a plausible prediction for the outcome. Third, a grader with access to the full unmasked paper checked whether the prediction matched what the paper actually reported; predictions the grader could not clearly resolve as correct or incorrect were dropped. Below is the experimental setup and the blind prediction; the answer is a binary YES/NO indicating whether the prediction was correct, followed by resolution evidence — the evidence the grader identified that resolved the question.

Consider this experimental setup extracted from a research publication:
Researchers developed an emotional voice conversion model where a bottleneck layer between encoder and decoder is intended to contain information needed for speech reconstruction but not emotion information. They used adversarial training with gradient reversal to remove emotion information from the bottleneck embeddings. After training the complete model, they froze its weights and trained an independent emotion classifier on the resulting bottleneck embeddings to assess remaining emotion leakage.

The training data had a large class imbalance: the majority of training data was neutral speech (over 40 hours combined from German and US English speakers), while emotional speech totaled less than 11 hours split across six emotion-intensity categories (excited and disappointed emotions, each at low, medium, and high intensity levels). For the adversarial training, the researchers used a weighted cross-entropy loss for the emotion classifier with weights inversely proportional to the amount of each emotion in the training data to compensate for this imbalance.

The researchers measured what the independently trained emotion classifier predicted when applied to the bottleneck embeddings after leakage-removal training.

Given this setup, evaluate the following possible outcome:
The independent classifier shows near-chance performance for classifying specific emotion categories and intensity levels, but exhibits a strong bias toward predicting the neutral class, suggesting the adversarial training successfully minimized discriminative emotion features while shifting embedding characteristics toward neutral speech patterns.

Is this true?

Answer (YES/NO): YES